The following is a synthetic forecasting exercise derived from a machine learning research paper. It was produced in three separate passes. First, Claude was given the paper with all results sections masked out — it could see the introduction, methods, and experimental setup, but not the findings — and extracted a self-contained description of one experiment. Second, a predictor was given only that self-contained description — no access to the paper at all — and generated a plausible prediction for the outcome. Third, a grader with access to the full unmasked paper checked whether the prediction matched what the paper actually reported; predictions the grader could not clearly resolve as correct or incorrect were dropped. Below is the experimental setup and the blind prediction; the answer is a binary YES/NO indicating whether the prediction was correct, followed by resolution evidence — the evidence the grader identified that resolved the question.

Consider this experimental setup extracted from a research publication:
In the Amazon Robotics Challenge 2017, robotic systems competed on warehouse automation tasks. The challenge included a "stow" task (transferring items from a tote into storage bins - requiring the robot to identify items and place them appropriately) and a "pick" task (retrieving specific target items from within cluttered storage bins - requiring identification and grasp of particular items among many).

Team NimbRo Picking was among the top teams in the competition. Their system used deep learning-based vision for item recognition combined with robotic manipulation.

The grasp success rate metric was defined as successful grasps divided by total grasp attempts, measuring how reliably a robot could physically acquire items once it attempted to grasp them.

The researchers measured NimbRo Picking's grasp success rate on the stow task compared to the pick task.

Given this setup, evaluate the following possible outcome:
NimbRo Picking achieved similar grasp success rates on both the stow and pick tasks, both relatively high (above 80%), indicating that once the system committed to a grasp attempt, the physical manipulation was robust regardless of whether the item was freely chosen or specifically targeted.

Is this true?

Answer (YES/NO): NO